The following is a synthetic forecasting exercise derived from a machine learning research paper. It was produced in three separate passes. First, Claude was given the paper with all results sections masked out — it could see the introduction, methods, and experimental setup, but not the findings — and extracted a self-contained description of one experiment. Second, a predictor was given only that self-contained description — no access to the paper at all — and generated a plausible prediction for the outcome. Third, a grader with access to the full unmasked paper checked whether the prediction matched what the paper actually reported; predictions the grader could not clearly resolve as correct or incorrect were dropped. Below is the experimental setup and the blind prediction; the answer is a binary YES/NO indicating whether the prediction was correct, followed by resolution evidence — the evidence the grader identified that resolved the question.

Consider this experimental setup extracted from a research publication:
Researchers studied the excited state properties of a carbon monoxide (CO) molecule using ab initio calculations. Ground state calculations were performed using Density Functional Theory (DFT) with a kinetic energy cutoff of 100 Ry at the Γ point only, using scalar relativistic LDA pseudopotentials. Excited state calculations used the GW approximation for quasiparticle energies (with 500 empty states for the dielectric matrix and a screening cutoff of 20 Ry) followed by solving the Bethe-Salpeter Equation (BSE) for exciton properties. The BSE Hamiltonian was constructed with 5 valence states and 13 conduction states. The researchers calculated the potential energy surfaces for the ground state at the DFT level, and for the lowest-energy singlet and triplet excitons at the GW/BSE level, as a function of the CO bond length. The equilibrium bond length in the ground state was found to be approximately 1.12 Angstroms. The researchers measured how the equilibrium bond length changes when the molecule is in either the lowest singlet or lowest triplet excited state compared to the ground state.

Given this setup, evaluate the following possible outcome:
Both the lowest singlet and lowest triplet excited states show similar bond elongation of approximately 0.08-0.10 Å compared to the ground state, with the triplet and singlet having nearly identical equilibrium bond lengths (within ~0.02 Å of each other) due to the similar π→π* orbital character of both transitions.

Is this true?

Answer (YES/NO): NO